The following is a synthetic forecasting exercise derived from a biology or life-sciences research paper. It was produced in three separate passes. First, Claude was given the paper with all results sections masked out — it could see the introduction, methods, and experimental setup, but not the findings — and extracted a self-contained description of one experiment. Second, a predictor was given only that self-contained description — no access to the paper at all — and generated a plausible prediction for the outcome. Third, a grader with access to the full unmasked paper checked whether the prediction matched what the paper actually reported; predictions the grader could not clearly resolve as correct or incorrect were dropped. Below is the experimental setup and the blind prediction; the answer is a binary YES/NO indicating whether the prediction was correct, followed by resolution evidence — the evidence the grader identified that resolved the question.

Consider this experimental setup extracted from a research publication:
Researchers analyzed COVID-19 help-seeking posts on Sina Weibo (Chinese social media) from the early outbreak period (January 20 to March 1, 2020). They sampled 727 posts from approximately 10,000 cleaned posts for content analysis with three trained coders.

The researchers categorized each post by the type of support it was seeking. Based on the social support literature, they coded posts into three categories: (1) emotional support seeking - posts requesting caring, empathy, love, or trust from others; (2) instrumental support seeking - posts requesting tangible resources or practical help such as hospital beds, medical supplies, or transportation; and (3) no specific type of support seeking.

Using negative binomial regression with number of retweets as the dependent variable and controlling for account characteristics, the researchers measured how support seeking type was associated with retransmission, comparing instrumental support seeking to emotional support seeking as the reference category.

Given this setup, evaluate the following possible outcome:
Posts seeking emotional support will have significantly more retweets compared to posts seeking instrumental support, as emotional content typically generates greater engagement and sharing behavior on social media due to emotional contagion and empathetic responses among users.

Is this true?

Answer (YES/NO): NO